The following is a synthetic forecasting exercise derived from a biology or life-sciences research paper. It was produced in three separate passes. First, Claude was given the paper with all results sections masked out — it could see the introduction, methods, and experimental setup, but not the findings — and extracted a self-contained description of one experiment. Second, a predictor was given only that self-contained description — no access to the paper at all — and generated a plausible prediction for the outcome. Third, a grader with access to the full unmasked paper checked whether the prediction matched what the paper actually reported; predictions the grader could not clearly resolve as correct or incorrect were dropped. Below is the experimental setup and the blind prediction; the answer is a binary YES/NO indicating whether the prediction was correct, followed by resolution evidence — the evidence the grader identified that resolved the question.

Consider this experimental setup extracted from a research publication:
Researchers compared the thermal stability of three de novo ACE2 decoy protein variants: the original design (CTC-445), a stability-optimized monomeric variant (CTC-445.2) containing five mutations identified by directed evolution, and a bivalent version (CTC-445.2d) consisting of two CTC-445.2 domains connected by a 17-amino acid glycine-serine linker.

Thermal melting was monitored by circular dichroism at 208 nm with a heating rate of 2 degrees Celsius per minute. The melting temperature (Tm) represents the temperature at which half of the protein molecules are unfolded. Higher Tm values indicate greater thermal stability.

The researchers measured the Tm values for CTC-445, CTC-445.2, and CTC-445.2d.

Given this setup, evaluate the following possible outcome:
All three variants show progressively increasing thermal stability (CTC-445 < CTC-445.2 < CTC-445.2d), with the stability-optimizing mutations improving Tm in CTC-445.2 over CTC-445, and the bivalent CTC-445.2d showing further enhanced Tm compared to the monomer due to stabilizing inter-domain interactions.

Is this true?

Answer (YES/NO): NO